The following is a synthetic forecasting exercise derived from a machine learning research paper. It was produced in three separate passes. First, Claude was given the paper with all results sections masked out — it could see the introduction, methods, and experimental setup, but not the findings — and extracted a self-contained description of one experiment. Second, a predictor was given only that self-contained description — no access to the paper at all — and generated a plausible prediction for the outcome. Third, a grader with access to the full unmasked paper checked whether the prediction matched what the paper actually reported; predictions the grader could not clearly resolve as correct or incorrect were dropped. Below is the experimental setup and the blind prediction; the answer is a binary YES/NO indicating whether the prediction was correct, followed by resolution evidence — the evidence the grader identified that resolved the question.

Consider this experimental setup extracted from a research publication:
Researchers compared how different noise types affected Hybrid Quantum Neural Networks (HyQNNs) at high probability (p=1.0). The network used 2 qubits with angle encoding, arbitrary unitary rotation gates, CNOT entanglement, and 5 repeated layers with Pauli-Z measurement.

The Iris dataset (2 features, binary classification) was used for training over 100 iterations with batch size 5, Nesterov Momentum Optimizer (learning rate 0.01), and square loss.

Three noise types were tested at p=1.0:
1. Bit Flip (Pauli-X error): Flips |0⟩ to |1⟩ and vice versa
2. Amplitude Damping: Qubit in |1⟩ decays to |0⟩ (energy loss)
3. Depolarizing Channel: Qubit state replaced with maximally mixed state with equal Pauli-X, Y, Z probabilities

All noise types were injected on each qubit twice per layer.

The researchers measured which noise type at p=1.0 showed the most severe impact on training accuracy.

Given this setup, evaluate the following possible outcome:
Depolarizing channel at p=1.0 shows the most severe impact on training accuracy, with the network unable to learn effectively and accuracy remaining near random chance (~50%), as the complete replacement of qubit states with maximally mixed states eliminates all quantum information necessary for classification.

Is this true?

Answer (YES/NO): YES